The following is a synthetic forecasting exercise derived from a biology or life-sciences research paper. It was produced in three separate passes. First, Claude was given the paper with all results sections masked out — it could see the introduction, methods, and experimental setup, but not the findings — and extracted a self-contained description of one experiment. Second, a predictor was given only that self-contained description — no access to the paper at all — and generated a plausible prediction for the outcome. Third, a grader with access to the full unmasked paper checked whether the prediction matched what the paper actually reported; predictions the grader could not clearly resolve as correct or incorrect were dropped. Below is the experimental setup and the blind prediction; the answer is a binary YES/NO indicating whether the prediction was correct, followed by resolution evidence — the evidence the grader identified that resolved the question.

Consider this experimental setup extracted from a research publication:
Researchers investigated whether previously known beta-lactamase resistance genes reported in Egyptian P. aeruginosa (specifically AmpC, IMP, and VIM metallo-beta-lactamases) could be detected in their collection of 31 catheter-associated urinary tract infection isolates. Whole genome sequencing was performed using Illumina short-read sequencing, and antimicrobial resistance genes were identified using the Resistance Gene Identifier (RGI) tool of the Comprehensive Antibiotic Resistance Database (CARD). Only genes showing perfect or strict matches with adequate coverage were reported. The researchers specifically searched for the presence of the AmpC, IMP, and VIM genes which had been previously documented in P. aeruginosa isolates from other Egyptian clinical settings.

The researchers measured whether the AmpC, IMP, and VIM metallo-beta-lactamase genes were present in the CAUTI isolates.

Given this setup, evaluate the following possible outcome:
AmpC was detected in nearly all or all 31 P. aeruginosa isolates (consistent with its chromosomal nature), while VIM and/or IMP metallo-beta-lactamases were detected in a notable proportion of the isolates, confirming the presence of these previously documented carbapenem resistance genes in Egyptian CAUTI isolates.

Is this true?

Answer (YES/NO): NO